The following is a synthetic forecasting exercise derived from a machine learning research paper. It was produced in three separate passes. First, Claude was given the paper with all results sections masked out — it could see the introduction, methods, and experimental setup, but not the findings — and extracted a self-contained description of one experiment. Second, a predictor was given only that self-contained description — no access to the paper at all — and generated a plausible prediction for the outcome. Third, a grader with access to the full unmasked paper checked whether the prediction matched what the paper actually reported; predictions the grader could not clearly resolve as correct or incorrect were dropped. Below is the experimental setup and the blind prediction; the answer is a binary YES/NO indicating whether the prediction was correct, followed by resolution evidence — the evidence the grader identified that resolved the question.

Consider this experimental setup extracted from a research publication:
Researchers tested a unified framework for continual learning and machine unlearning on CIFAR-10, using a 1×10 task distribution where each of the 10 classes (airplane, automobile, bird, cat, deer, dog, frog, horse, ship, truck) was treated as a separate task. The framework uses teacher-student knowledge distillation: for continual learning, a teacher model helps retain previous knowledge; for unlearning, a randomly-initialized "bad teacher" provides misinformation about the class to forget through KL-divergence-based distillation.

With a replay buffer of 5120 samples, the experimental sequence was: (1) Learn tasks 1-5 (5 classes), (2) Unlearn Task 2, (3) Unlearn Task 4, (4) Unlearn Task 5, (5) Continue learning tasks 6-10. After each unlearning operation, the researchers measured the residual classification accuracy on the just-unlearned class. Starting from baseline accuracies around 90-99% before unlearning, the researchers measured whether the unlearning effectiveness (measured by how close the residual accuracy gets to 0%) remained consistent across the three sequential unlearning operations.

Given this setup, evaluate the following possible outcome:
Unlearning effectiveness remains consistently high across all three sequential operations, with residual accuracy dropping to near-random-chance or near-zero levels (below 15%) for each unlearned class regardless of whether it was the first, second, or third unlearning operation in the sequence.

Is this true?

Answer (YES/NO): NO